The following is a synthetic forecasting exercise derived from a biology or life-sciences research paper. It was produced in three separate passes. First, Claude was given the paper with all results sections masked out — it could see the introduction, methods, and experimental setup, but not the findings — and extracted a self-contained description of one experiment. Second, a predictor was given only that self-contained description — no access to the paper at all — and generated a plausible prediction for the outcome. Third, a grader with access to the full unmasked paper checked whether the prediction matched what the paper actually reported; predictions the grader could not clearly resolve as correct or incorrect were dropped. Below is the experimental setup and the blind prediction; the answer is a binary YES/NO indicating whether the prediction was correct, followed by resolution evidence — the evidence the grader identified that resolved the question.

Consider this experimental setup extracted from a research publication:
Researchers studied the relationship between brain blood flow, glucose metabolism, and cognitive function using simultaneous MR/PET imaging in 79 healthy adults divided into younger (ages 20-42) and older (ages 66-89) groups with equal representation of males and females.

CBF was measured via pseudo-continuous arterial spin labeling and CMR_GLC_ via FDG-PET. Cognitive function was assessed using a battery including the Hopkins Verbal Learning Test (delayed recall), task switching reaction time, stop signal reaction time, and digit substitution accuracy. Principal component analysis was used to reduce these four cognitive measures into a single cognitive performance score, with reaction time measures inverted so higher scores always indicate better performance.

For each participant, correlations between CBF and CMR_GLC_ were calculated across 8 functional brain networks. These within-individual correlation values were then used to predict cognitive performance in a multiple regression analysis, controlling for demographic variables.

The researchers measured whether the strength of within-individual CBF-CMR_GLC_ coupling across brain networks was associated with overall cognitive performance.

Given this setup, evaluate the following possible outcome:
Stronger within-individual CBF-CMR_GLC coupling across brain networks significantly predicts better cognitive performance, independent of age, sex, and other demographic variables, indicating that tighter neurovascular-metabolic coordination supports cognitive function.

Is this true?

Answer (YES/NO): NO